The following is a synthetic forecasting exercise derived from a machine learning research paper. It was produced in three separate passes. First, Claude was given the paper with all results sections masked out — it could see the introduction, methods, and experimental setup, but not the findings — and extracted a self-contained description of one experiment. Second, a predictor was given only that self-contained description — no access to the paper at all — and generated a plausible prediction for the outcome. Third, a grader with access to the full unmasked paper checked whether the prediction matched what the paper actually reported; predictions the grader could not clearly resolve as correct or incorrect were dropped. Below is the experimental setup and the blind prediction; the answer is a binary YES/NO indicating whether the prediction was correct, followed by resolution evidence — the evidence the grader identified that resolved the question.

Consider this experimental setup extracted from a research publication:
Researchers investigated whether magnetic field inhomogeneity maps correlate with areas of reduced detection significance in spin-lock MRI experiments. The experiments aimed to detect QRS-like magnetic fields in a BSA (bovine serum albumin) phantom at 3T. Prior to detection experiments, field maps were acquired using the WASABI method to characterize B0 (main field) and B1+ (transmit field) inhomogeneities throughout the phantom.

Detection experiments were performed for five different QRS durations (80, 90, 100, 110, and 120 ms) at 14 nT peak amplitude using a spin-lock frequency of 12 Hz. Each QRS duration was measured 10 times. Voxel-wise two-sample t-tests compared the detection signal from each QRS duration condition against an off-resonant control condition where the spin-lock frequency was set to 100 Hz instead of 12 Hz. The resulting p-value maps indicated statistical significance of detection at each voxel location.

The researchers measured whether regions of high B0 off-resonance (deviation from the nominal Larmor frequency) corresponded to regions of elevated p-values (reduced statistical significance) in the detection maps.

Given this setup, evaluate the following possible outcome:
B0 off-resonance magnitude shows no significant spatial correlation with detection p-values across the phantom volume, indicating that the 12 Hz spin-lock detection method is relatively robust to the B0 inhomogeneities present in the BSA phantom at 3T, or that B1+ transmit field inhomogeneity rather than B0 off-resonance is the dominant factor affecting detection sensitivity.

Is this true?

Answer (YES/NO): NO